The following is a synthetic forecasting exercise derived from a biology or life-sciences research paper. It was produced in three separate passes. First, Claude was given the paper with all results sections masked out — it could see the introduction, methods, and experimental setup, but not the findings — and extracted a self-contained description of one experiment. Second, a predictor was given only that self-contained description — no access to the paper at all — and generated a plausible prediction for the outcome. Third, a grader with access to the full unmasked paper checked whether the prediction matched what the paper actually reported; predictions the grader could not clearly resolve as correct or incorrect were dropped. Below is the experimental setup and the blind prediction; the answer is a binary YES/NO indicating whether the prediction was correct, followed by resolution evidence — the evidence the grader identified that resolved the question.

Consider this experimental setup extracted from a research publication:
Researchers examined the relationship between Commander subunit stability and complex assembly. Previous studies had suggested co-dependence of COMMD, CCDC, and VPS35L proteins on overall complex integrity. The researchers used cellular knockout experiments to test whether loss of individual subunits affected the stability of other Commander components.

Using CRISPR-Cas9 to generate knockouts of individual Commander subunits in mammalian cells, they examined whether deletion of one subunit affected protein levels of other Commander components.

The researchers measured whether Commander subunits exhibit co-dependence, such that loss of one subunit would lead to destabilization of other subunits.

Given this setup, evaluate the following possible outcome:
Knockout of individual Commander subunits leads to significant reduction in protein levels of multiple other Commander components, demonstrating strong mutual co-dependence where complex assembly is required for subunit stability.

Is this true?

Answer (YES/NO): NO